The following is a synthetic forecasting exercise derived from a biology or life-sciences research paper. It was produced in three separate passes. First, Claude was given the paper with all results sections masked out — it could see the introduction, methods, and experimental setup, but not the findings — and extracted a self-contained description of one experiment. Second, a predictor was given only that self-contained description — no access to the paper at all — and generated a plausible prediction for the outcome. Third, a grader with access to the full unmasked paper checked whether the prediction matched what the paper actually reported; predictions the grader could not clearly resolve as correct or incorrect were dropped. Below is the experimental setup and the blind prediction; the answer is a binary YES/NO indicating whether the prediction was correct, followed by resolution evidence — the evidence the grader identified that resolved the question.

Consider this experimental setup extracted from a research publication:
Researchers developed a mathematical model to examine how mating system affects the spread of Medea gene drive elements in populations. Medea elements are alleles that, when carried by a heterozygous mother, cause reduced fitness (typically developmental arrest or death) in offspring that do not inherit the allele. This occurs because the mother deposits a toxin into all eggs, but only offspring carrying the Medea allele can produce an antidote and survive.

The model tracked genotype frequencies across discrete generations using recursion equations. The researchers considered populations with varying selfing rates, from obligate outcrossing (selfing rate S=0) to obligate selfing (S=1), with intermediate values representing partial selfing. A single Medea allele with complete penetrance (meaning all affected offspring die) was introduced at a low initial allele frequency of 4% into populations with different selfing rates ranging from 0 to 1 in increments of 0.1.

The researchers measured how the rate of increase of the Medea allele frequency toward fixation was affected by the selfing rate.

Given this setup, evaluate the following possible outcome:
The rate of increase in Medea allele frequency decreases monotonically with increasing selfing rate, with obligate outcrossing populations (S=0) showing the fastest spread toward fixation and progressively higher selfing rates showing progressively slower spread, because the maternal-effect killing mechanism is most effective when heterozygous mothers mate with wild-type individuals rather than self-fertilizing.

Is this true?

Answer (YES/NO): NO